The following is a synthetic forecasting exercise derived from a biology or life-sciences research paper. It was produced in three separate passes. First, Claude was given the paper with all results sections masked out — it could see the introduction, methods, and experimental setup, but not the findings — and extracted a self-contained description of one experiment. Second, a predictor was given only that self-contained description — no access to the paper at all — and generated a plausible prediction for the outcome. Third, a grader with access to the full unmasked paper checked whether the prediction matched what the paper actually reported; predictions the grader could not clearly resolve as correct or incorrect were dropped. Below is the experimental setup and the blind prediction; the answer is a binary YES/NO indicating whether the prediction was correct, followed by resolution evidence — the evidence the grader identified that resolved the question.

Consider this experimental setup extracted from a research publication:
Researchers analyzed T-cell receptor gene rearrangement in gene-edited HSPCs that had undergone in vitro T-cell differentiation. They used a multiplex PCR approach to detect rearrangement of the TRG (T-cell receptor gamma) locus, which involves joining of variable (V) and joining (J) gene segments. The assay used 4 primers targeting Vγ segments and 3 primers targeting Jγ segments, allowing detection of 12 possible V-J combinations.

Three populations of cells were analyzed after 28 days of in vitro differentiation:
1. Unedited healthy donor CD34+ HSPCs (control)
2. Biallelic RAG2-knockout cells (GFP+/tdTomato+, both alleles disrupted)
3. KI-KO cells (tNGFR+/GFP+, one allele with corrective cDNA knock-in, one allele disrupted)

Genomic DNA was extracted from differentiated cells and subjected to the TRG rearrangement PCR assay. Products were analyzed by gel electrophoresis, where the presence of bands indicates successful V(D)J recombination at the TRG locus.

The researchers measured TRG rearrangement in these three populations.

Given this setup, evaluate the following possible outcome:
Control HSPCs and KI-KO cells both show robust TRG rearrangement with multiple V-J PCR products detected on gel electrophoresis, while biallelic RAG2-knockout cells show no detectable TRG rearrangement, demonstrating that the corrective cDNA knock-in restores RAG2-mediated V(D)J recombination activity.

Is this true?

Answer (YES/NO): YES